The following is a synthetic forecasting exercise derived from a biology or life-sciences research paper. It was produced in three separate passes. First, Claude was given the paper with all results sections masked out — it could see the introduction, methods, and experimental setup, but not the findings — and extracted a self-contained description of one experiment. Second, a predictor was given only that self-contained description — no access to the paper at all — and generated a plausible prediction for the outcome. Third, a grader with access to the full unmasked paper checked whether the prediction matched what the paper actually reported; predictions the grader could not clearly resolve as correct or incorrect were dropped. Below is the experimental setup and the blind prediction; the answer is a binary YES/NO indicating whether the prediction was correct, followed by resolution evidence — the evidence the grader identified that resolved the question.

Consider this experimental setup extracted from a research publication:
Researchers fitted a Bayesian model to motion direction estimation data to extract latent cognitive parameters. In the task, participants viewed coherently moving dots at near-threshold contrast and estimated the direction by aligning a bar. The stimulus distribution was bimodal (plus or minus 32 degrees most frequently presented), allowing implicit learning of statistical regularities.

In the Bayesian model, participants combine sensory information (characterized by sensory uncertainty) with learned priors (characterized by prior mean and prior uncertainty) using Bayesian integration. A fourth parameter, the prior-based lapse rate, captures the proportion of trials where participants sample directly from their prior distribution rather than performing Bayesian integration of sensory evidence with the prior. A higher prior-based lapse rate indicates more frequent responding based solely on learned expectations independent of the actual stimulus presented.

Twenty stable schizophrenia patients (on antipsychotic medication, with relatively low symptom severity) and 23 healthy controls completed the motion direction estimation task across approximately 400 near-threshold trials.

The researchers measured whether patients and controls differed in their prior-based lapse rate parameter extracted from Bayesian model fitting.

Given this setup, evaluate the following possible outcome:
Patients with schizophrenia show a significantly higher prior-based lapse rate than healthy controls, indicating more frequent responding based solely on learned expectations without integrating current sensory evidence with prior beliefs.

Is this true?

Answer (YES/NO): NO